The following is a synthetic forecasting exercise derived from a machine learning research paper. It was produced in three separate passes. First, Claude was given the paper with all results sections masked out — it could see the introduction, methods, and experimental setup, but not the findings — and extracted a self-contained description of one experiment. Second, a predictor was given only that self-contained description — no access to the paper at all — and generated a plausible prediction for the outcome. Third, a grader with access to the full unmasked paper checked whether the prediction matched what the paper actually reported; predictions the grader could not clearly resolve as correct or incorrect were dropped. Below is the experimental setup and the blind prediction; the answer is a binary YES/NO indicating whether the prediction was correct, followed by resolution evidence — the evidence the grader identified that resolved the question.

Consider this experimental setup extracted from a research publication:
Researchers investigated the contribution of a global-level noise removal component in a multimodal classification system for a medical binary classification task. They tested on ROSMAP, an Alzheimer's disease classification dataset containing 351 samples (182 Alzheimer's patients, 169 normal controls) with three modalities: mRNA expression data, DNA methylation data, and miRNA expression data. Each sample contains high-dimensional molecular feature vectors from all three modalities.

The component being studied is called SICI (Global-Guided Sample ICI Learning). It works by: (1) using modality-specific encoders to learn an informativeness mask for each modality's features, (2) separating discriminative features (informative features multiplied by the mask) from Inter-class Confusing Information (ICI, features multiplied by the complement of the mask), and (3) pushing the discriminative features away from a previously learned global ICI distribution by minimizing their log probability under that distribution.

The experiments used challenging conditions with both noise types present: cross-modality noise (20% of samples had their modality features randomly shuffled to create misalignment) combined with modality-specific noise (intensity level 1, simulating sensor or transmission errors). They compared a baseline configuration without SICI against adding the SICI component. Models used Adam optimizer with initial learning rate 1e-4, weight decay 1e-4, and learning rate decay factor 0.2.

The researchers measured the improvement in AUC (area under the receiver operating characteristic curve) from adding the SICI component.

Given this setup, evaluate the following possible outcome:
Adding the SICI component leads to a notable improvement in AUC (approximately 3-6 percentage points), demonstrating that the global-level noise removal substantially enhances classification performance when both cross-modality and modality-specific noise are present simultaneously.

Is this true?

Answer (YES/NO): NO